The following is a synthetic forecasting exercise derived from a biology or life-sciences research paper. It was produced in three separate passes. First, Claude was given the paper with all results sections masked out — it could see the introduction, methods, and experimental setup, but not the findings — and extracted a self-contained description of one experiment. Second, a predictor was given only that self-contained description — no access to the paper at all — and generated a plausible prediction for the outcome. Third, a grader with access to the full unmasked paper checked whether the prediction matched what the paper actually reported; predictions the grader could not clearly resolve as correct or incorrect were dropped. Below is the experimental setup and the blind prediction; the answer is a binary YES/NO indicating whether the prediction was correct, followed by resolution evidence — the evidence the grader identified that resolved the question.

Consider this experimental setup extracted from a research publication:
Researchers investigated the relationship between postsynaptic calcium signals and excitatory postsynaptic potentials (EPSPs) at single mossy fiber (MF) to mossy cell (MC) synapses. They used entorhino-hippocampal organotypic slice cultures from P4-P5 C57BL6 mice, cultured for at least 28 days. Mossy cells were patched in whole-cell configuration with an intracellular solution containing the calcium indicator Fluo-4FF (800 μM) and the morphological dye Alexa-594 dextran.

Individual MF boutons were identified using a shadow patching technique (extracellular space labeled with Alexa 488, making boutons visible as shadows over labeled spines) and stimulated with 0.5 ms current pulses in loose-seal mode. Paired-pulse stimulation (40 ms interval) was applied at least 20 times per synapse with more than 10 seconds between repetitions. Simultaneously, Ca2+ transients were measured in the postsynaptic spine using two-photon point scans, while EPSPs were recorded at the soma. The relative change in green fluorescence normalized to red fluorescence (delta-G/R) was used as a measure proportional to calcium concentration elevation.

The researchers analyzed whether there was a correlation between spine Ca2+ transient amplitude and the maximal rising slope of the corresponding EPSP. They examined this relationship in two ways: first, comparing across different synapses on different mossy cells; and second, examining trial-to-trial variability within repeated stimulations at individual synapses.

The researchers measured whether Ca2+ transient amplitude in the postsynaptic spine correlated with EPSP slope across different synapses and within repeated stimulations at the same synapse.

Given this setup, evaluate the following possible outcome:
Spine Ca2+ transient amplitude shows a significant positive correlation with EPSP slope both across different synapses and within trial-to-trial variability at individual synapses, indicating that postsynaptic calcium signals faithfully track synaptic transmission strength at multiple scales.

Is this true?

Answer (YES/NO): YES